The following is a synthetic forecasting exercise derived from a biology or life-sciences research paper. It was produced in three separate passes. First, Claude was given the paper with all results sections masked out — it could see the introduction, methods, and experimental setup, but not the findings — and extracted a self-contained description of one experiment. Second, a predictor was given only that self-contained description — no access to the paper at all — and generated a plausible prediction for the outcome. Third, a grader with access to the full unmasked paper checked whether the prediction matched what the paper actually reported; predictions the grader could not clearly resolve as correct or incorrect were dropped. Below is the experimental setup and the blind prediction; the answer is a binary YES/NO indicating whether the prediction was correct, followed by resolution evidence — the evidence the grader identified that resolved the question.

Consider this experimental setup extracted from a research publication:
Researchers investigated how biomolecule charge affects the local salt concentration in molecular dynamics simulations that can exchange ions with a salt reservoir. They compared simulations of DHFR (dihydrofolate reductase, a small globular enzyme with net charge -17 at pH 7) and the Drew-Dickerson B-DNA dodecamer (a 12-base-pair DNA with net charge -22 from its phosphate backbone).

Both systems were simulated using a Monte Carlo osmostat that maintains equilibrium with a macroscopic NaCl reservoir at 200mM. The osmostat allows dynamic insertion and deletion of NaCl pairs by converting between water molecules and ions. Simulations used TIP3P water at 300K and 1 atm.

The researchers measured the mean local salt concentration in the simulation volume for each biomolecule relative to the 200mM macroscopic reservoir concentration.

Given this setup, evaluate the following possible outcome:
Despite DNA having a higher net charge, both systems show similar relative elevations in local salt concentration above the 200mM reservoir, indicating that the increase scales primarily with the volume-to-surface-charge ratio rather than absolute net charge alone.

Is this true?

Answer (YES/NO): NO